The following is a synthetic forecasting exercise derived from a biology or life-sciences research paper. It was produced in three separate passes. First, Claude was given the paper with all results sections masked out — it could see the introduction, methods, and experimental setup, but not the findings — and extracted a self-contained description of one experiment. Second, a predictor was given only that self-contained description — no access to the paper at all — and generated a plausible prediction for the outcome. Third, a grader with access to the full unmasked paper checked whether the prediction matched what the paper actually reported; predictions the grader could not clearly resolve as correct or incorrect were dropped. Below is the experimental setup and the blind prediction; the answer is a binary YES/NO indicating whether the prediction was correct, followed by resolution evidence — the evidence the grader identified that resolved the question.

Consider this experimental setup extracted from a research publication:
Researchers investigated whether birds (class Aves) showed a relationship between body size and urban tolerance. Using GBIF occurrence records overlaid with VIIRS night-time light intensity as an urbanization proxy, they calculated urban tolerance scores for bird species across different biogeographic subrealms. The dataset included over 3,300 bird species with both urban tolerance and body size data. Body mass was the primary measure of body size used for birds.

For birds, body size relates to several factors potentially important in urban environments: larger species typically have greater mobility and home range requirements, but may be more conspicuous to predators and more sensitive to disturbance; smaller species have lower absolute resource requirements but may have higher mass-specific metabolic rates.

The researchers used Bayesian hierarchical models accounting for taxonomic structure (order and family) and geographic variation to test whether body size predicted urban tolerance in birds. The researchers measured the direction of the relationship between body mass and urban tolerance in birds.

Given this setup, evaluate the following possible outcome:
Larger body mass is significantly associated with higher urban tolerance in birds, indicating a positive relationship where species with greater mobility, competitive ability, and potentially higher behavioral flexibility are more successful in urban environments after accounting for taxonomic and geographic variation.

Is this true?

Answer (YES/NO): NO